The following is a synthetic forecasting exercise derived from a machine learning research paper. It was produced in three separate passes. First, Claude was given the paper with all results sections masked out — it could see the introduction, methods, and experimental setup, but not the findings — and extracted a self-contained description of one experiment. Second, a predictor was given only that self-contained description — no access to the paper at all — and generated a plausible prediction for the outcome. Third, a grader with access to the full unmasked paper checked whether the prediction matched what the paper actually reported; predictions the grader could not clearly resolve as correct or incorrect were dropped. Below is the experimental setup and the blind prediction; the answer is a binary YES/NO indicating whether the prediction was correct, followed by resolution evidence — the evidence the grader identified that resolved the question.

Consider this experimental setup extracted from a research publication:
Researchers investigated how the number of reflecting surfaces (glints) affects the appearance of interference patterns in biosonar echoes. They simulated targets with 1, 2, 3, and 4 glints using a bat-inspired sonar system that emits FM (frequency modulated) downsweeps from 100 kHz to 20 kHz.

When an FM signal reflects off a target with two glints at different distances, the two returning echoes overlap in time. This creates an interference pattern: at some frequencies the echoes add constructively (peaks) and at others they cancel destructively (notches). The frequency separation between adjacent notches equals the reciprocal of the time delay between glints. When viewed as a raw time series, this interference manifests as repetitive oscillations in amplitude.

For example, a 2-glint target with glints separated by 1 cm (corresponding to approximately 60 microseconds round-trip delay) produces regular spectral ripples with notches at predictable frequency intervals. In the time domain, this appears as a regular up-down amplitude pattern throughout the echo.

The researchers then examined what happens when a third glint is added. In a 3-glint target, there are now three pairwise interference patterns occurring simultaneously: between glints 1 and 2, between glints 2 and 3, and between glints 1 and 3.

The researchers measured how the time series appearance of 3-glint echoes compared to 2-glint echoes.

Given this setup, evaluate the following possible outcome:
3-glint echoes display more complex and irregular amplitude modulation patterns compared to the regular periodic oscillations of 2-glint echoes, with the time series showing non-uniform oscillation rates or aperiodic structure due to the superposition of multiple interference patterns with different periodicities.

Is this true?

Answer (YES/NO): YES